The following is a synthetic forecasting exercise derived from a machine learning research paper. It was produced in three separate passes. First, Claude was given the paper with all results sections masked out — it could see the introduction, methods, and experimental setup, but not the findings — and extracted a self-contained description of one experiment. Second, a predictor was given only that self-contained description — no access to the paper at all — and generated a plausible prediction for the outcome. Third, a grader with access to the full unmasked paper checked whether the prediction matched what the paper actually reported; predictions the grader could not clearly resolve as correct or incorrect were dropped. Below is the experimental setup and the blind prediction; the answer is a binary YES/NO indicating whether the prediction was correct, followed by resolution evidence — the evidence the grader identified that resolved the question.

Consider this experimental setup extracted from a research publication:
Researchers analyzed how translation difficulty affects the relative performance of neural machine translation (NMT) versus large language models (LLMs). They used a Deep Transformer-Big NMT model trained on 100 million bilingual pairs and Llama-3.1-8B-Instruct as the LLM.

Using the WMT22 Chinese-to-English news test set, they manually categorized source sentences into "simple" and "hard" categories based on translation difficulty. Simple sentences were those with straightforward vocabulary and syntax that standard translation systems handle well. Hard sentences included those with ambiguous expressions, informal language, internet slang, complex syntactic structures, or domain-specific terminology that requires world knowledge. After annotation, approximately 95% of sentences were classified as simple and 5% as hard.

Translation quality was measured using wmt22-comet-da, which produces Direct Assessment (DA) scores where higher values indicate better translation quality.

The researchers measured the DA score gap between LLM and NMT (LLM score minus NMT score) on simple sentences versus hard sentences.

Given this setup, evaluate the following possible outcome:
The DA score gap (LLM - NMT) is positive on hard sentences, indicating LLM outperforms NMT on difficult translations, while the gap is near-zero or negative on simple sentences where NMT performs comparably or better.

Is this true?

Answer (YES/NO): NO